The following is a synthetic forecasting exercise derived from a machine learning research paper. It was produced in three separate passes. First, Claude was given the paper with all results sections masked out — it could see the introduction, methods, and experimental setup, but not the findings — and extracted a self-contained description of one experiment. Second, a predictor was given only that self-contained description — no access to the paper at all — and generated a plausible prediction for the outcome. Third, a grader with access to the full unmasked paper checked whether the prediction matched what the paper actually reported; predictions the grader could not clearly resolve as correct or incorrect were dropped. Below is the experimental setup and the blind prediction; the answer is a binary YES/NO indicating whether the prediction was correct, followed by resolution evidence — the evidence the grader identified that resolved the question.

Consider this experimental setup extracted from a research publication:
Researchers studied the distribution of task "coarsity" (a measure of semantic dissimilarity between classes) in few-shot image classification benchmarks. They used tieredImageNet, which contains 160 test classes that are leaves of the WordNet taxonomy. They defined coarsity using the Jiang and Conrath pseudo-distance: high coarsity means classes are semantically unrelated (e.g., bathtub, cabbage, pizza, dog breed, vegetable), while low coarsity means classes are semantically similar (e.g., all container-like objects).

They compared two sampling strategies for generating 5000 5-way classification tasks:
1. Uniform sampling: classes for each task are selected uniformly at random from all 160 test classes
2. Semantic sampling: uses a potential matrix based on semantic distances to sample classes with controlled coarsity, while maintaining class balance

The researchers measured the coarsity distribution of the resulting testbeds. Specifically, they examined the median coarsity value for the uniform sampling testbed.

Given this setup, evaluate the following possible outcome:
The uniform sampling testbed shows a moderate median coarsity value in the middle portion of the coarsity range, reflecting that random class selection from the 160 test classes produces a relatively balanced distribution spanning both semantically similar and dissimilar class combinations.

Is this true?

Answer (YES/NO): NO